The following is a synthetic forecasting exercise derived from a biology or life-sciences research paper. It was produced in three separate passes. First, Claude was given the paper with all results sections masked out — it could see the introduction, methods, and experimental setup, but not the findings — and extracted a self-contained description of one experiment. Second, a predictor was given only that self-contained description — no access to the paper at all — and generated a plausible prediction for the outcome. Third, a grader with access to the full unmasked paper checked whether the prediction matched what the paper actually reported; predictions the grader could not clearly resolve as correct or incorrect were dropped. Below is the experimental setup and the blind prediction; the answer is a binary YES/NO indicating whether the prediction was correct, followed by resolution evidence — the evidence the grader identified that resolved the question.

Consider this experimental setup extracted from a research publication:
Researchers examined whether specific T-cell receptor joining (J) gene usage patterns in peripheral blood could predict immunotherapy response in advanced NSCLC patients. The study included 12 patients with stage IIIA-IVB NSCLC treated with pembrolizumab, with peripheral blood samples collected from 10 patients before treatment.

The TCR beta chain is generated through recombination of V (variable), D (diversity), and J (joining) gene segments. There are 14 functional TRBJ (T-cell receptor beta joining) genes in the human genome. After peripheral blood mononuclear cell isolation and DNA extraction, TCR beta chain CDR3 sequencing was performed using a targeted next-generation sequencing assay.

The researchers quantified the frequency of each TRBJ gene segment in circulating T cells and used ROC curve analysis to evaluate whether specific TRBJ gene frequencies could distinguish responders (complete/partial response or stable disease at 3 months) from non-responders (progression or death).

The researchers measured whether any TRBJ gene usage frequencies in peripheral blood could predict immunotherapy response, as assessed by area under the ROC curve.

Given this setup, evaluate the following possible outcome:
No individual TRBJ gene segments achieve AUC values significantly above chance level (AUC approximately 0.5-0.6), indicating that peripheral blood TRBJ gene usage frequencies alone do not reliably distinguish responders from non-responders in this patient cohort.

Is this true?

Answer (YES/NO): NO